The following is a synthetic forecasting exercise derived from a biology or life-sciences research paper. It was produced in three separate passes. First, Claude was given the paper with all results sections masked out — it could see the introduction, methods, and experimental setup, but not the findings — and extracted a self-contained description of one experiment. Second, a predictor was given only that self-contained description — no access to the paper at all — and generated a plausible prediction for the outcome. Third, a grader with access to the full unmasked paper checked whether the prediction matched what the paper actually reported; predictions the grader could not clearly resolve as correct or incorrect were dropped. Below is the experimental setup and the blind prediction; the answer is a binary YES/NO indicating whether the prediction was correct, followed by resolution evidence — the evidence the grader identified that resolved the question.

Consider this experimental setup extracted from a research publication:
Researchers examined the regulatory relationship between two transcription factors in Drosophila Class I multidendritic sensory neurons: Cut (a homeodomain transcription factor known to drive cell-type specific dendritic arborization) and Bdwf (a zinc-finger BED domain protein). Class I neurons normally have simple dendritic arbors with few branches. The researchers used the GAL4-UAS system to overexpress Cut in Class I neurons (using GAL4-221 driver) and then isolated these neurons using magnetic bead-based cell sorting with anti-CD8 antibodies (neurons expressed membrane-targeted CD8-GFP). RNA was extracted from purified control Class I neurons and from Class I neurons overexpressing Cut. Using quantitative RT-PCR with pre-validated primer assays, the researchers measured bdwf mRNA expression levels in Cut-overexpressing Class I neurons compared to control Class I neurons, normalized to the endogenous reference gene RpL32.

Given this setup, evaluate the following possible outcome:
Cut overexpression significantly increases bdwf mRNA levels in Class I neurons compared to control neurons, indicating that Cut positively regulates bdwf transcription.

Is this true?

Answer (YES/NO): YES